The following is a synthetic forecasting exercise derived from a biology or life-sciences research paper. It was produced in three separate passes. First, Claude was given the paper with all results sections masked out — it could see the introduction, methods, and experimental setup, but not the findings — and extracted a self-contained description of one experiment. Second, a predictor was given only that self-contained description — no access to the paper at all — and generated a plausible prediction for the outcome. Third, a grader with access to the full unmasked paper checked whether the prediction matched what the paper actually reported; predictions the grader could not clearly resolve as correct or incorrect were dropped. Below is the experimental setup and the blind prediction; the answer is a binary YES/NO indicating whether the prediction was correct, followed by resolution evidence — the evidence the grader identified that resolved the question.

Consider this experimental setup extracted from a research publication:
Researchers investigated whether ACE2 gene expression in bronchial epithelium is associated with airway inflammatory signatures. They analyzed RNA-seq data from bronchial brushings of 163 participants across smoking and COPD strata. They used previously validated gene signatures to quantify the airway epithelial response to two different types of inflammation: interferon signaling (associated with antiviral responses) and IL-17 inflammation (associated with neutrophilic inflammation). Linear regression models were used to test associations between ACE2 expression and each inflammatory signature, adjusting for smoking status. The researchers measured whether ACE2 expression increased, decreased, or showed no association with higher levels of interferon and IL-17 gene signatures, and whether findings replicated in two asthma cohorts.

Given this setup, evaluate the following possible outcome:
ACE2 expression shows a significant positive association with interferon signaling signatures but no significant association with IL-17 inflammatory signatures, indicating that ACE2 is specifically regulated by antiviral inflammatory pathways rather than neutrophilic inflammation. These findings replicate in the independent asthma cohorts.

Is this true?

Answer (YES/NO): NO